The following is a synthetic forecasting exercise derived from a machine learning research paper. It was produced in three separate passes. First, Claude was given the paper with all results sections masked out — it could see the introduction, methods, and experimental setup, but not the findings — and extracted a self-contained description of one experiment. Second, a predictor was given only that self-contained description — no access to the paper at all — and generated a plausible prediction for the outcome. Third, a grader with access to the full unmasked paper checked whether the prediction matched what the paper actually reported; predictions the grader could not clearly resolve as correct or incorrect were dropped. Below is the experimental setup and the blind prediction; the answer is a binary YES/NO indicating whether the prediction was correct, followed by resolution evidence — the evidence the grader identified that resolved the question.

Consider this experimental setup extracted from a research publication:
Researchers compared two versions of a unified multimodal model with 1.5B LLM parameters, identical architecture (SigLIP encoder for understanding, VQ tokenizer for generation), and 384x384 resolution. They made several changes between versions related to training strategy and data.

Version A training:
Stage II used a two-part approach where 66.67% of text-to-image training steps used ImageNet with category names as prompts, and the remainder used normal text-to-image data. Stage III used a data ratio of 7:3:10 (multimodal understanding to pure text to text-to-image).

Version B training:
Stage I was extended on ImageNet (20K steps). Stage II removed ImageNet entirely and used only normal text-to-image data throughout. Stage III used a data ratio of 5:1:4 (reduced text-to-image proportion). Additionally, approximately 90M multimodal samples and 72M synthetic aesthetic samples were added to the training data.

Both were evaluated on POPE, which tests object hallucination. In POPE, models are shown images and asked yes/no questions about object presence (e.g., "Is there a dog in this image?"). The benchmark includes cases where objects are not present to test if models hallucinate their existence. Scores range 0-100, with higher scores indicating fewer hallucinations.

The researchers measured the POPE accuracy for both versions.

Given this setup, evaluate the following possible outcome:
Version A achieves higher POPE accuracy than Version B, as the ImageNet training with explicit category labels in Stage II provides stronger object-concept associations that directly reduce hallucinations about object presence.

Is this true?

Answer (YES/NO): YES